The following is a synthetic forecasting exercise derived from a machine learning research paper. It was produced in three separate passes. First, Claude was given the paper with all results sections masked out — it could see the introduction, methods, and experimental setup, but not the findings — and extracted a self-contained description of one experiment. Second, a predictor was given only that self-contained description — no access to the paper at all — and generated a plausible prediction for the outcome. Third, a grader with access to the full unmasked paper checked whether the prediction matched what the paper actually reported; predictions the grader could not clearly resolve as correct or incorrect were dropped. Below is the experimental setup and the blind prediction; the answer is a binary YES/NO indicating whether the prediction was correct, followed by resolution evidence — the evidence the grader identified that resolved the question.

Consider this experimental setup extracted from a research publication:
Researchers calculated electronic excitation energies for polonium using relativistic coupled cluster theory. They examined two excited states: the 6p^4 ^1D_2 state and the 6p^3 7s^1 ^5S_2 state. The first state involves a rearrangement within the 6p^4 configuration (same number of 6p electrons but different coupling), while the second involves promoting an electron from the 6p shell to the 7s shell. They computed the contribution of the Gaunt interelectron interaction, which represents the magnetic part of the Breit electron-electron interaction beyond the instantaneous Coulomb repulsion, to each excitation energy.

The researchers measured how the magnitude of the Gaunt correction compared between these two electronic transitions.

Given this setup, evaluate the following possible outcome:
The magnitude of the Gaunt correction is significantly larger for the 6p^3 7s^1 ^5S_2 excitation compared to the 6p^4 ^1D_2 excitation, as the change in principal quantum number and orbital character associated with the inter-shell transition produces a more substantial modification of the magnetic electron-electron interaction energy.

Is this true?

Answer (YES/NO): NO